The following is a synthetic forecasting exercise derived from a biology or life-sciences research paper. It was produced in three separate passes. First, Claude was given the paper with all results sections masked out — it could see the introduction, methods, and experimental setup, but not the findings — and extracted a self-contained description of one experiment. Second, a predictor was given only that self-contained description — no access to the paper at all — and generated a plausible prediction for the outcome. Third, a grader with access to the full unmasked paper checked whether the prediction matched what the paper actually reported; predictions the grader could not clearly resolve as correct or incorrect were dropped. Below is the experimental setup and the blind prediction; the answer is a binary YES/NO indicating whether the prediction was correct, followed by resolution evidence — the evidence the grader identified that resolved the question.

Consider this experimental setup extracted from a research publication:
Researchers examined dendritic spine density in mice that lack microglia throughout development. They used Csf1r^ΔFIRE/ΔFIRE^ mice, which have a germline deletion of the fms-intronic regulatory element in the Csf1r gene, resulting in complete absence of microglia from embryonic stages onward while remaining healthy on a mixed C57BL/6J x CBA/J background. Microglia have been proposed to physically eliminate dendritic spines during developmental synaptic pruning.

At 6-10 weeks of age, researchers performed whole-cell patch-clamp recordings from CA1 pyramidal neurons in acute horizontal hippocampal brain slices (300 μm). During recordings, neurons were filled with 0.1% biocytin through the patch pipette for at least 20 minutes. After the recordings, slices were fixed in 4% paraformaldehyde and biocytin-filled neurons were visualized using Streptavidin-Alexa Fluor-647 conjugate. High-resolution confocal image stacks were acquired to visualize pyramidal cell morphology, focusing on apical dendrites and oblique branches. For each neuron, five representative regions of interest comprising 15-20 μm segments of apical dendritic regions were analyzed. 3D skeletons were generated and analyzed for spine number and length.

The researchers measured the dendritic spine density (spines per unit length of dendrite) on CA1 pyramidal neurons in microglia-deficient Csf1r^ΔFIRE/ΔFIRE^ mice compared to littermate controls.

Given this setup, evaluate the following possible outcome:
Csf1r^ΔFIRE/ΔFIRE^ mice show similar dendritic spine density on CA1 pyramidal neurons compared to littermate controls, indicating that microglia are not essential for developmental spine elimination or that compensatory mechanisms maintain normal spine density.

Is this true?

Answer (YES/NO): YES